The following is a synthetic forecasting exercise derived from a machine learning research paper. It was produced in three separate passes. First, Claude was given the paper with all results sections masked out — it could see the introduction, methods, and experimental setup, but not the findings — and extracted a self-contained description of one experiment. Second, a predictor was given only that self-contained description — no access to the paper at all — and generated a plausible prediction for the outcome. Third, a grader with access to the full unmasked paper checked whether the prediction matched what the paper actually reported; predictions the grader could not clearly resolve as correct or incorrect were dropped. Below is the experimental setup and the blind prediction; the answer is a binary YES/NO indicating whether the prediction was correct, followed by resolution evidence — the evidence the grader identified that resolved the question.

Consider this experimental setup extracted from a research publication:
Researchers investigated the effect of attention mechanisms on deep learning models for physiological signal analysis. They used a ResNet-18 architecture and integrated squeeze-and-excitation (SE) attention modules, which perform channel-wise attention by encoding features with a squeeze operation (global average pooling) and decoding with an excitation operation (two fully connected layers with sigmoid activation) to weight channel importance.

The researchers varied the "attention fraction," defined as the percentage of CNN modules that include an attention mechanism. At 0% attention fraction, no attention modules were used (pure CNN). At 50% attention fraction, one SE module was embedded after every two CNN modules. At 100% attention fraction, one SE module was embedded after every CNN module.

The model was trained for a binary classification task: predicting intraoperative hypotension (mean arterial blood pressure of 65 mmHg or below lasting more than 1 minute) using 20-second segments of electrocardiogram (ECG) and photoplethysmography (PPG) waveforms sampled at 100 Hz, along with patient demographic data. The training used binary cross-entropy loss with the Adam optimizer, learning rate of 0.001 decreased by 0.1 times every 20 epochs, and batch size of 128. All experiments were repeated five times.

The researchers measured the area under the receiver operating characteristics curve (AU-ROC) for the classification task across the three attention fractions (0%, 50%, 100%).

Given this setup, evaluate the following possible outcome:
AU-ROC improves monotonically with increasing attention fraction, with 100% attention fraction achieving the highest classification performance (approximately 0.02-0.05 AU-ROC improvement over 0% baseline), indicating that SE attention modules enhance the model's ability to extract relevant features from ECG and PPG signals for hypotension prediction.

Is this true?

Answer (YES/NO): NO